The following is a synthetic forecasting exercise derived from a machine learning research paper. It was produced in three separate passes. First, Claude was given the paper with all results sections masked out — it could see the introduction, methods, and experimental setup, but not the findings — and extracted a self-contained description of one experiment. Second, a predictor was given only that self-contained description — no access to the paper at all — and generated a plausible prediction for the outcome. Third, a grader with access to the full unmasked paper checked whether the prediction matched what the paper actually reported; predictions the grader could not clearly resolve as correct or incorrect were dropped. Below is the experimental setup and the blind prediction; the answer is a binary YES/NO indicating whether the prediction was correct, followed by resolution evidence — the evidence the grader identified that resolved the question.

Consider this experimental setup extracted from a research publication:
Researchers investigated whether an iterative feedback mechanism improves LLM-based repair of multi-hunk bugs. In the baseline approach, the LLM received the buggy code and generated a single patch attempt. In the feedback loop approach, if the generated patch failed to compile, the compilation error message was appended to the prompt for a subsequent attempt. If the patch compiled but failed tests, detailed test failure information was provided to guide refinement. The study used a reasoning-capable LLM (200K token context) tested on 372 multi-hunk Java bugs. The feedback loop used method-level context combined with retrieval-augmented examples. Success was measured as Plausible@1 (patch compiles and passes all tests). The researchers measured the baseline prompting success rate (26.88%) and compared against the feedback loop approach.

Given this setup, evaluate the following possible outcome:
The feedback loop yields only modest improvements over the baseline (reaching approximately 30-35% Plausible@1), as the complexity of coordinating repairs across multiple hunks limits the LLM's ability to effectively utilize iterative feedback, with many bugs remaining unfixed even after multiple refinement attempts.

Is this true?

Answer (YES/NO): NO